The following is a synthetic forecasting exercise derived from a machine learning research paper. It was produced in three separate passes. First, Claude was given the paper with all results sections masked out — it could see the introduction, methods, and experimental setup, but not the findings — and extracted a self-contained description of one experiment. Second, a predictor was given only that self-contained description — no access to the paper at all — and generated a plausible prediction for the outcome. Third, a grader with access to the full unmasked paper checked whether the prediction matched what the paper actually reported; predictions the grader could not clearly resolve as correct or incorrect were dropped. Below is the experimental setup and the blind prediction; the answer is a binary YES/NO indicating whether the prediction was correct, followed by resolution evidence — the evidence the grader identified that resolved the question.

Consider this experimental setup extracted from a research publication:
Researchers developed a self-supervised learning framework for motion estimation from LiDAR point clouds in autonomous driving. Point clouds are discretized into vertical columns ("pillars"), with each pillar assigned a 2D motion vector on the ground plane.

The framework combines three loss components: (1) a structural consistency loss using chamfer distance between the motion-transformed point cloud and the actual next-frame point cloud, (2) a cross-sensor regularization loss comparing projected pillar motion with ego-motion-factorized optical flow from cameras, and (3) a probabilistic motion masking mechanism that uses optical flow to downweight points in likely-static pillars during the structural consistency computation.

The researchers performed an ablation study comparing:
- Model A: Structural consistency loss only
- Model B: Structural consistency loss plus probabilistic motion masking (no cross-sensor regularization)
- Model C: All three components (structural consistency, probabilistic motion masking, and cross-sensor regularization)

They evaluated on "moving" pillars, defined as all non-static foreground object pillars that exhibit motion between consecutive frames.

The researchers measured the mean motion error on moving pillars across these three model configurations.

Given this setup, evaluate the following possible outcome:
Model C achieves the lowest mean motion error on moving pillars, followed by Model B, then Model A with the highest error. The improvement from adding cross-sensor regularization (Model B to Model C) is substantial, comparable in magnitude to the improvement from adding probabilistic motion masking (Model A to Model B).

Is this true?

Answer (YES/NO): NO